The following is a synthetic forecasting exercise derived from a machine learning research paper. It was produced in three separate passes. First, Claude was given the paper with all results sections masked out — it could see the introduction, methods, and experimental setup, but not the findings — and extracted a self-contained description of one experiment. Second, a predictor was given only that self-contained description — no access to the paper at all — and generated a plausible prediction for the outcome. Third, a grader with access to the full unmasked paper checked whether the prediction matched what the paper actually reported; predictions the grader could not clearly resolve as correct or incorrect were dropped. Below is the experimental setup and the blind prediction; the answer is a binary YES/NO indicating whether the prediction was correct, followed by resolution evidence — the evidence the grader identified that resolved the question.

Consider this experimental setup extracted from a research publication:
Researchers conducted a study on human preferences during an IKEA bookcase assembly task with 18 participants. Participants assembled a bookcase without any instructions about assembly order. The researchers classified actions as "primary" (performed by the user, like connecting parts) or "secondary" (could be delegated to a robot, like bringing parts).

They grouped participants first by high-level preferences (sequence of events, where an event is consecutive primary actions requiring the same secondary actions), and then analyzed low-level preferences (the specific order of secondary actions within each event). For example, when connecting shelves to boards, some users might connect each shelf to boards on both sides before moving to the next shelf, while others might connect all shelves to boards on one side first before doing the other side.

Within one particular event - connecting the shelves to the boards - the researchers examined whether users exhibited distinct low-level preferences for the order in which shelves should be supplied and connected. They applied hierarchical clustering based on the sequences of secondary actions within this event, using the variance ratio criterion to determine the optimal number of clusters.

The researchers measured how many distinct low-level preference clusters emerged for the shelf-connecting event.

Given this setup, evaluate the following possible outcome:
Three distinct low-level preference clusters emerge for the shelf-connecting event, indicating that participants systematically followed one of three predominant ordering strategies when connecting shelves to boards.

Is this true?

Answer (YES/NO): NO